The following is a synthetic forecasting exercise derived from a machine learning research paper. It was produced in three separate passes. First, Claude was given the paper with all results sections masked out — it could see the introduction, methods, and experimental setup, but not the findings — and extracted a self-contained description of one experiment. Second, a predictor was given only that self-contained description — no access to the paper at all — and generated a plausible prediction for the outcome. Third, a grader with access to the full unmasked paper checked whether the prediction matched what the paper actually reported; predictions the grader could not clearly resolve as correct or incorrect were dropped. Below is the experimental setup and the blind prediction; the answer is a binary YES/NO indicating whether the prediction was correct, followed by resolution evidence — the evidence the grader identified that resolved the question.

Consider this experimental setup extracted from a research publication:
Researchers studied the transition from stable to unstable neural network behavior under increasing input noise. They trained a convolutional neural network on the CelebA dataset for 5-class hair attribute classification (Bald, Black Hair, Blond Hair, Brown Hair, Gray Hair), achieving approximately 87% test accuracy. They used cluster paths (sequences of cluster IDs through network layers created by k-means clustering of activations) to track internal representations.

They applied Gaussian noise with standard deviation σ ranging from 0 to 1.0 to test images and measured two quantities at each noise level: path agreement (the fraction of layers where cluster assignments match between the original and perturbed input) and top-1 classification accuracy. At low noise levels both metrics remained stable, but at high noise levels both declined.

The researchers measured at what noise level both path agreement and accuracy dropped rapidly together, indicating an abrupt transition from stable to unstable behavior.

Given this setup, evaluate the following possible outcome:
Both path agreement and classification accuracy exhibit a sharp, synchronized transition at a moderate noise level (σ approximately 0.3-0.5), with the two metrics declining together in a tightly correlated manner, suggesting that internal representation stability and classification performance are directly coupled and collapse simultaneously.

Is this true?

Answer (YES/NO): NO